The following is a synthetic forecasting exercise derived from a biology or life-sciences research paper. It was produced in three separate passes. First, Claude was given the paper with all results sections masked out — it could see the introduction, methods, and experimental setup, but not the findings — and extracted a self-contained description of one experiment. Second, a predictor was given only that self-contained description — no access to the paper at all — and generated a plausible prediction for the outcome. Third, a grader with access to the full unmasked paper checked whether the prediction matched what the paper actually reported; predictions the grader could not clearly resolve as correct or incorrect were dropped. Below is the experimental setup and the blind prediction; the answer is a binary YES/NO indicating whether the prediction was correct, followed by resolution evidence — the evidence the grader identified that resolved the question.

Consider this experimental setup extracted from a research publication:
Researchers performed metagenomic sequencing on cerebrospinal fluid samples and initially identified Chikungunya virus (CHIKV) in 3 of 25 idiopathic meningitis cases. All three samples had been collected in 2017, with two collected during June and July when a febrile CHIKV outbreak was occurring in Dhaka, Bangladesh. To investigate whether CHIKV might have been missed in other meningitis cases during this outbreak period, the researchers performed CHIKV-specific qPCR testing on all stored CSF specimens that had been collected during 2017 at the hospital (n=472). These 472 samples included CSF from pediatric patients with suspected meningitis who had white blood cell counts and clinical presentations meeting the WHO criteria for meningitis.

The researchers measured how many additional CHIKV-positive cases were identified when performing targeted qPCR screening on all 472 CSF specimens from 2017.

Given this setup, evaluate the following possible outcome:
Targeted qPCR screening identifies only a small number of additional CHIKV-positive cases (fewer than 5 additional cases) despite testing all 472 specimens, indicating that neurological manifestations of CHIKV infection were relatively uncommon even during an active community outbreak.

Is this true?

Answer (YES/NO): NO